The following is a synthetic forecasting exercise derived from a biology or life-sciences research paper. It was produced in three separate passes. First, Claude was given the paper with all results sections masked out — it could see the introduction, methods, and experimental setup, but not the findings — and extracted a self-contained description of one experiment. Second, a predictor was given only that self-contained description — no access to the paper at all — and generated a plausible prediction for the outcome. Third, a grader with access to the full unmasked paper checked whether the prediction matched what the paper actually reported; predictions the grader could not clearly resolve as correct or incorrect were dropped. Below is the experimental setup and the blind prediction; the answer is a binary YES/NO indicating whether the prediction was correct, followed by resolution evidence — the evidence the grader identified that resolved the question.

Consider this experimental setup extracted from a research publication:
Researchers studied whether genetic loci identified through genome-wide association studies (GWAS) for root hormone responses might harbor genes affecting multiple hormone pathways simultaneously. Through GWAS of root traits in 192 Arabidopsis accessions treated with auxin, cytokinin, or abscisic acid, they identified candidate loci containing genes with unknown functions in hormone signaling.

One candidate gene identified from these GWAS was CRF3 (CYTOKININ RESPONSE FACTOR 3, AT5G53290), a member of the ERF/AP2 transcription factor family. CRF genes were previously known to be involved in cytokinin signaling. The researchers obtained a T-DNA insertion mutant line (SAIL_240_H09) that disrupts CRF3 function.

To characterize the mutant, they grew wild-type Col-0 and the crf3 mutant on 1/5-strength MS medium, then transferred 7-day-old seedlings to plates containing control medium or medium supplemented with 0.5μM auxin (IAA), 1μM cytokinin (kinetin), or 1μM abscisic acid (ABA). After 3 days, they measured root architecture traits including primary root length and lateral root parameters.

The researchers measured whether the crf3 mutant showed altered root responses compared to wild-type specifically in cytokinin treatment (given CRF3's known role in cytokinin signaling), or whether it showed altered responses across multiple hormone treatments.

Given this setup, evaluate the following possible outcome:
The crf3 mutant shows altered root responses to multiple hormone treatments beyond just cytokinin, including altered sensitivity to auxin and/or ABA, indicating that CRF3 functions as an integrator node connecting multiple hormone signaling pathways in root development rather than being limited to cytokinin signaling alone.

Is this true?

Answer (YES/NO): YES